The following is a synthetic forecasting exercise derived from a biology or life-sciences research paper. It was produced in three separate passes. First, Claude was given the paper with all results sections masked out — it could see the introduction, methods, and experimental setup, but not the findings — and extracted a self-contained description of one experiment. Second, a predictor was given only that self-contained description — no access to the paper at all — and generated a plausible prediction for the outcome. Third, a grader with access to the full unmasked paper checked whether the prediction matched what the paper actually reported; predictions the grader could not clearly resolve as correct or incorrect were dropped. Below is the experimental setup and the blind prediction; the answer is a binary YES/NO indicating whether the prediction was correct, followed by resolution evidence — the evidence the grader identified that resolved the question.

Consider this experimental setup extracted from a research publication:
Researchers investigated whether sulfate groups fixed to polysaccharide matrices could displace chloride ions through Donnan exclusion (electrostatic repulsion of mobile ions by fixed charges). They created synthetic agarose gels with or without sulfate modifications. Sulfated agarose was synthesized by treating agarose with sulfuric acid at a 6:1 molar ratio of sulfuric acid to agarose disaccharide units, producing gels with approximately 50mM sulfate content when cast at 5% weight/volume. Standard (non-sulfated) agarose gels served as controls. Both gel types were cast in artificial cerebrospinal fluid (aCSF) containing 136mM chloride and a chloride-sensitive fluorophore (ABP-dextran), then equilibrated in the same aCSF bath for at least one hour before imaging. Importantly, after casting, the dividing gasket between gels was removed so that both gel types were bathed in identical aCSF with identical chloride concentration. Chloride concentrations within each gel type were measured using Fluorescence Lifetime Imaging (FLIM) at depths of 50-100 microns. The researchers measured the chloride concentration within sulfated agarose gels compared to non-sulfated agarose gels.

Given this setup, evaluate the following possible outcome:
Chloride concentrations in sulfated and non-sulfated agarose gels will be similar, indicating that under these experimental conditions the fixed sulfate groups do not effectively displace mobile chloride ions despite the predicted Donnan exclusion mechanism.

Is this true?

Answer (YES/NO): NO